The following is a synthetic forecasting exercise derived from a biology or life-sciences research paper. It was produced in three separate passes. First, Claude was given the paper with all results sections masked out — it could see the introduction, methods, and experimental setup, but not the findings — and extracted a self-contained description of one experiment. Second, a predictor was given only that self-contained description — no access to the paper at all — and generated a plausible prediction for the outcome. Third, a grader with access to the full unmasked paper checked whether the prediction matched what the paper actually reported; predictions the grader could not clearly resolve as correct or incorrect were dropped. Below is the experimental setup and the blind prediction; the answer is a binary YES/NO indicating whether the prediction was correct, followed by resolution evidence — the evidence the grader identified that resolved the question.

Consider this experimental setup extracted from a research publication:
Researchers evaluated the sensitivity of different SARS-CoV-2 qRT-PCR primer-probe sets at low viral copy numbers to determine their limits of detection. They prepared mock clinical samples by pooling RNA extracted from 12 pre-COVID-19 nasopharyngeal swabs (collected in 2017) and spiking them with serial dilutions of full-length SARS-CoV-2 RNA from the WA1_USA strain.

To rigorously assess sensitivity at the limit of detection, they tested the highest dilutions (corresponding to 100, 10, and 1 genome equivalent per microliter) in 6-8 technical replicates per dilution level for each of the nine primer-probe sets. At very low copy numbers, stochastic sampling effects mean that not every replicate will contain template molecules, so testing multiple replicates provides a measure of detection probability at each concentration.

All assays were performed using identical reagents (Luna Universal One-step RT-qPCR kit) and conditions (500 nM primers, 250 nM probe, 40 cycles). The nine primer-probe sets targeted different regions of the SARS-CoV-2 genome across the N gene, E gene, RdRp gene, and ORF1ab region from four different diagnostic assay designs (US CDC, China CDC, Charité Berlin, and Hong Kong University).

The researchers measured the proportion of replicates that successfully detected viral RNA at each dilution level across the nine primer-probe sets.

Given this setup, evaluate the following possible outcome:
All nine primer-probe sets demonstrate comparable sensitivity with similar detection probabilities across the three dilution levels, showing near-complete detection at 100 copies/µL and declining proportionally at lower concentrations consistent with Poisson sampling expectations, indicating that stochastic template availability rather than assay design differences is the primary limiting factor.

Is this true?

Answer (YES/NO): NO